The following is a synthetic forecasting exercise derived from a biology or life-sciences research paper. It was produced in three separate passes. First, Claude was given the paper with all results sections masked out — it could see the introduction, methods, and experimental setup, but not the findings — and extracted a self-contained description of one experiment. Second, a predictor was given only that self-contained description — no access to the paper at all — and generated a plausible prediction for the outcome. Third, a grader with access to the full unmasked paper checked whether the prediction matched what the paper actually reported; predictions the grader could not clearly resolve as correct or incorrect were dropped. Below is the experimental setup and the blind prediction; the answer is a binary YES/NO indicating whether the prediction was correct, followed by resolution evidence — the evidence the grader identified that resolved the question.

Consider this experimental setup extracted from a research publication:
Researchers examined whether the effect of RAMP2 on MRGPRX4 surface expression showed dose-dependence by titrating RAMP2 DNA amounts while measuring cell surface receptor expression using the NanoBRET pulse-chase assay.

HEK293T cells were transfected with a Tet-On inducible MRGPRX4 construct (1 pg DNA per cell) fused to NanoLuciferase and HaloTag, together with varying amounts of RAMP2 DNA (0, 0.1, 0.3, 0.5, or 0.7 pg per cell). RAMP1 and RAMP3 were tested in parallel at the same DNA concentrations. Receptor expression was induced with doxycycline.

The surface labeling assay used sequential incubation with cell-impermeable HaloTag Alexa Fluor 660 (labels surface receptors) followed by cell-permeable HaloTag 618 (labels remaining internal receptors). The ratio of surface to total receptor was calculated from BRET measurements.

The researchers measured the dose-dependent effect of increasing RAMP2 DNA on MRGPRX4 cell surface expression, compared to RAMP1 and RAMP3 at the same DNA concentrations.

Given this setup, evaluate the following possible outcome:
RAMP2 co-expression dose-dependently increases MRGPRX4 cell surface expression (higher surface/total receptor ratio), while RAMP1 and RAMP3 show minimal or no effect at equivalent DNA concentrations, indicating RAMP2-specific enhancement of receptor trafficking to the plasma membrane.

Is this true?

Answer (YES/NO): NO